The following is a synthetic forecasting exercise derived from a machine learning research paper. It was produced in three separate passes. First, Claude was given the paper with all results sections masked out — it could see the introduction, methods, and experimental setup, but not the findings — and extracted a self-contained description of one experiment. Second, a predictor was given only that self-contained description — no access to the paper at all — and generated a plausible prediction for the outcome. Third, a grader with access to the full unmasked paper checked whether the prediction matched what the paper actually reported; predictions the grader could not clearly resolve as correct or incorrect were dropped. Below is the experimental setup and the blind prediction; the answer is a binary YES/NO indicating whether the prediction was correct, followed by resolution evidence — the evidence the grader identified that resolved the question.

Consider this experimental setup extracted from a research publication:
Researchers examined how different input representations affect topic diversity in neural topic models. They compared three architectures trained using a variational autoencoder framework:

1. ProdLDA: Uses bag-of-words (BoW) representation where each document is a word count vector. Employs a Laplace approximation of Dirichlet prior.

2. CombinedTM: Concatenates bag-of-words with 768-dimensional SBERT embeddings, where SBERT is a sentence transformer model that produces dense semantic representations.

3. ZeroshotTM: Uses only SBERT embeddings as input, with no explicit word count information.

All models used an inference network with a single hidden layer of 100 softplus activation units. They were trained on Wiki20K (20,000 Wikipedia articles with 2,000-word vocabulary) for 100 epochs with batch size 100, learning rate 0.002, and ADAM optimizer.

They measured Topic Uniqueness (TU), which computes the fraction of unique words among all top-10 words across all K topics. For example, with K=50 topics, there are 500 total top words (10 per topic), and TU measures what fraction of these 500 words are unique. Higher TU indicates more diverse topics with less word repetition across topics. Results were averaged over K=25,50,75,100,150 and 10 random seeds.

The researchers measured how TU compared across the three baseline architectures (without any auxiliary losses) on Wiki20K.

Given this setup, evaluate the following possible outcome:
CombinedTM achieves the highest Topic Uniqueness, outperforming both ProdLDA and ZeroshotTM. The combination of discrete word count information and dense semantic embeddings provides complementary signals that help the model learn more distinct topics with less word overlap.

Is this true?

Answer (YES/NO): NO